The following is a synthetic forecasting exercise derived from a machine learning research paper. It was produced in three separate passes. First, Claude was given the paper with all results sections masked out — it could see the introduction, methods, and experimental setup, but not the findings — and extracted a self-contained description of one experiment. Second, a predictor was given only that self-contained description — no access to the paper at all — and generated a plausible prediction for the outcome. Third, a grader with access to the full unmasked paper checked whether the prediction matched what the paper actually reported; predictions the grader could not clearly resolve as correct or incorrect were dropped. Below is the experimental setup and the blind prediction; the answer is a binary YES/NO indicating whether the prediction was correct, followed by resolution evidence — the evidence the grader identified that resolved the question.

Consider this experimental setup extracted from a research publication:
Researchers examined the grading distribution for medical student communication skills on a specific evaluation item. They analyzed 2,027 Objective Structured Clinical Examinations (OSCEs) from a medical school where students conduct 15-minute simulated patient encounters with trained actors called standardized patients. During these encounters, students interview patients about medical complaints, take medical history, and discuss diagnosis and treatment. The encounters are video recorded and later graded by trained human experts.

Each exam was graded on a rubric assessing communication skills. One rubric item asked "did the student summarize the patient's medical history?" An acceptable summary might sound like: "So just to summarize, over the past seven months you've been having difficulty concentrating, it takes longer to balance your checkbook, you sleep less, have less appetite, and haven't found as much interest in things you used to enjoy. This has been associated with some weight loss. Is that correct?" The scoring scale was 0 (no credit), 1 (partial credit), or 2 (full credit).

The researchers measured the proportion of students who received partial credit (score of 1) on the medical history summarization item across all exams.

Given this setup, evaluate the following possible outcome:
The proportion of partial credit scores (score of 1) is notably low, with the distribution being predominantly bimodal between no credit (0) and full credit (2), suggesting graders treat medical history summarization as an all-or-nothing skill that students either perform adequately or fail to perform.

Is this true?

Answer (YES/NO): YES